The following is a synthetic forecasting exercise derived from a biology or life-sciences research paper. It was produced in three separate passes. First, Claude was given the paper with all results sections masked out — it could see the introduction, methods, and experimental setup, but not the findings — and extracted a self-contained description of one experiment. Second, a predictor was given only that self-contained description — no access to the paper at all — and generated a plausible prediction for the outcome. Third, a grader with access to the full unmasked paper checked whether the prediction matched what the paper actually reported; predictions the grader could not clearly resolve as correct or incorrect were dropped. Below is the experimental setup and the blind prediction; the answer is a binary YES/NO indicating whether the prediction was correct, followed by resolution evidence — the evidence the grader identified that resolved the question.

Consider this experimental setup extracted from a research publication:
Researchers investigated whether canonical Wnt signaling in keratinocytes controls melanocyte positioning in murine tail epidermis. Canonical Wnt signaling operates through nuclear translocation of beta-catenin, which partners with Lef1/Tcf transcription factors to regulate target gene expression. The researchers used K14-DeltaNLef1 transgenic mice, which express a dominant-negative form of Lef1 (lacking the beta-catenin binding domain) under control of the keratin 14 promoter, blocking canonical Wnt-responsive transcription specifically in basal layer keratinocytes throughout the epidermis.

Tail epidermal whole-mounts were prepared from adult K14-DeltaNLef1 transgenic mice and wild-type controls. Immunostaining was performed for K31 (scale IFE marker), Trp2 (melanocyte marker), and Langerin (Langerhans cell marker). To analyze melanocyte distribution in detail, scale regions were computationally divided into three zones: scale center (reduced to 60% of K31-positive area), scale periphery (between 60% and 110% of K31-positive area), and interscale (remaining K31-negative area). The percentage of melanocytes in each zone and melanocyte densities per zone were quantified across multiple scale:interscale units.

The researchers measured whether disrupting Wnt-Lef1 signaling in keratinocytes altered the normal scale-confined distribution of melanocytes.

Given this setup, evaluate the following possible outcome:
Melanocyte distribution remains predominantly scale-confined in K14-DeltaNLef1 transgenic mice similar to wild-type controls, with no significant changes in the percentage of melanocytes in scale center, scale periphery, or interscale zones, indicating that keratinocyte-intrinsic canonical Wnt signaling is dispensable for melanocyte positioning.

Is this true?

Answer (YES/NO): NO